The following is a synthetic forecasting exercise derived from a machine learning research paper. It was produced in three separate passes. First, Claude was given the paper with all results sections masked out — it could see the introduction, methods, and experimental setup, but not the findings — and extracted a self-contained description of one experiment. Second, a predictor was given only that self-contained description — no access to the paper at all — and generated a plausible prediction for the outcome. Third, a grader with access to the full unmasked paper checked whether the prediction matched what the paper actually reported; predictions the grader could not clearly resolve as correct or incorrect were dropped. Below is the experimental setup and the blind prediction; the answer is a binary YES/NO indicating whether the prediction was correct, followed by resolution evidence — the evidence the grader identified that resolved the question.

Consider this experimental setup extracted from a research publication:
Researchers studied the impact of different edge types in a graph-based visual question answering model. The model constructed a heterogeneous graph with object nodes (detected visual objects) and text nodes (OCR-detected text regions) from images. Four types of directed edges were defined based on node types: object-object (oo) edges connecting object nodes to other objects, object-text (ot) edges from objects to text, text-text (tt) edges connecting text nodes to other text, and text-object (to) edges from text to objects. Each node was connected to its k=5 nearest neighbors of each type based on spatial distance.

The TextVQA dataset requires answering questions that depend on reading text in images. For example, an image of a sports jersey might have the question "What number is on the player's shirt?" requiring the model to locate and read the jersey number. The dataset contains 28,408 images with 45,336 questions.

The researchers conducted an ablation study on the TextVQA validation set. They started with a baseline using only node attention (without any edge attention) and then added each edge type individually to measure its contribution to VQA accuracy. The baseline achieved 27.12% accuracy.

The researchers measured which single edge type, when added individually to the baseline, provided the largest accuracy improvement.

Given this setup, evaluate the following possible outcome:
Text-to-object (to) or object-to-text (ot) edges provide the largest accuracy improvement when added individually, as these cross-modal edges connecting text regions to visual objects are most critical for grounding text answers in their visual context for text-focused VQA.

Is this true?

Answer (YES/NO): YES